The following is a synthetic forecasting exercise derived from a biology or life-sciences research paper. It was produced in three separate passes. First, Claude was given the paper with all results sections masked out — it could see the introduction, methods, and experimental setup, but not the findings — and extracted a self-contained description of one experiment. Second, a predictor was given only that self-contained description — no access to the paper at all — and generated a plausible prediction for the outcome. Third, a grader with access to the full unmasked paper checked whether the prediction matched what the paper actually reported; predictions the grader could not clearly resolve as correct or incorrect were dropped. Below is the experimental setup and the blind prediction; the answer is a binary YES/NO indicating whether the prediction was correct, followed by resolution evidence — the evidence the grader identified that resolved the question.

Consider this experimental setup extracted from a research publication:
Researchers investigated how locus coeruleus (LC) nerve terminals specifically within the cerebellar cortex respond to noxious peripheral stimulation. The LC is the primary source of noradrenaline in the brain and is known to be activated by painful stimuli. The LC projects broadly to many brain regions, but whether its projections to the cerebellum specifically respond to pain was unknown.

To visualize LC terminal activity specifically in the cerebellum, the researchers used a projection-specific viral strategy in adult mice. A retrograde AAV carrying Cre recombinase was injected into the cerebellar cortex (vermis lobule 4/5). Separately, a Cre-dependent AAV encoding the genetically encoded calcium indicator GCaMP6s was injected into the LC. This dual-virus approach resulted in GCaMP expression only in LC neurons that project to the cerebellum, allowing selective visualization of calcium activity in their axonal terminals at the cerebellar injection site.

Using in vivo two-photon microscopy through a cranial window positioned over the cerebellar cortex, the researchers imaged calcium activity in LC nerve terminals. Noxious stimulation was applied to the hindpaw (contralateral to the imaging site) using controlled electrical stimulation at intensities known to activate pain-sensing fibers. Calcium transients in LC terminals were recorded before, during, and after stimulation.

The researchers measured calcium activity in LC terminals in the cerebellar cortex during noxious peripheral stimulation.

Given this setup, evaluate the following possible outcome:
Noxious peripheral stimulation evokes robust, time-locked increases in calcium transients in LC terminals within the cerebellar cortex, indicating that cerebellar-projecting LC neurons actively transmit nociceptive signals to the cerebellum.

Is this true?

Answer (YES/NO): YES